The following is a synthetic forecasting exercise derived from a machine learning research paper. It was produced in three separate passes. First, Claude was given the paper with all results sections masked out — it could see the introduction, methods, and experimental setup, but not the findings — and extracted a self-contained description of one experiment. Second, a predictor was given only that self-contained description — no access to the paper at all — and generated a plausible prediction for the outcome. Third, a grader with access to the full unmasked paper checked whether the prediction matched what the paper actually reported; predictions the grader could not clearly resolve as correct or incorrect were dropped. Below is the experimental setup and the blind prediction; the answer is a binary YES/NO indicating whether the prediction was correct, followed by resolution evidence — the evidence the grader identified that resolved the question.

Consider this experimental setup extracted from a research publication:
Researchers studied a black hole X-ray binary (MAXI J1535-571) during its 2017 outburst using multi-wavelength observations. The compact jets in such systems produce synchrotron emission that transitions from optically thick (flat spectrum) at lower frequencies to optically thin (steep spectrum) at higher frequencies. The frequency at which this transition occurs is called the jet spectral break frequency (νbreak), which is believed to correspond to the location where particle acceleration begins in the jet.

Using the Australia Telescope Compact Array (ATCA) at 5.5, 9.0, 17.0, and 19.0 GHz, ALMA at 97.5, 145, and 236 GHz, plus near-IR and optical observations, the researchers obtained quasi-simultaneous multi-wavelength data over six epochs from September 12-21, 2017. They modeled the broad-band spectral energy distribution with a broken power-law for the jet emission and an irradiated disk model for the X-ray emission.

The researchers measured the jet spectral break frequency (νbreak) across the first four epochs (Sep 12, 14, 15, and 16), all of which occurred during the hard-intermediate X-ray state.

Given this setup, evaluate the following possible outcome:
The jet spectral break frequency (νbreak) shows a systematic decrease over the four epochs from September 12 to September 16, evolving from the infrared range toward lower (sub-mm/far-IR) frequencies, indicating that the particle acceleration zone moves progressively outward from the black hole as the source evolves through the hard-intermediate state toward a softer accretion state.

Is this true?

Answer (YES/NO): NO